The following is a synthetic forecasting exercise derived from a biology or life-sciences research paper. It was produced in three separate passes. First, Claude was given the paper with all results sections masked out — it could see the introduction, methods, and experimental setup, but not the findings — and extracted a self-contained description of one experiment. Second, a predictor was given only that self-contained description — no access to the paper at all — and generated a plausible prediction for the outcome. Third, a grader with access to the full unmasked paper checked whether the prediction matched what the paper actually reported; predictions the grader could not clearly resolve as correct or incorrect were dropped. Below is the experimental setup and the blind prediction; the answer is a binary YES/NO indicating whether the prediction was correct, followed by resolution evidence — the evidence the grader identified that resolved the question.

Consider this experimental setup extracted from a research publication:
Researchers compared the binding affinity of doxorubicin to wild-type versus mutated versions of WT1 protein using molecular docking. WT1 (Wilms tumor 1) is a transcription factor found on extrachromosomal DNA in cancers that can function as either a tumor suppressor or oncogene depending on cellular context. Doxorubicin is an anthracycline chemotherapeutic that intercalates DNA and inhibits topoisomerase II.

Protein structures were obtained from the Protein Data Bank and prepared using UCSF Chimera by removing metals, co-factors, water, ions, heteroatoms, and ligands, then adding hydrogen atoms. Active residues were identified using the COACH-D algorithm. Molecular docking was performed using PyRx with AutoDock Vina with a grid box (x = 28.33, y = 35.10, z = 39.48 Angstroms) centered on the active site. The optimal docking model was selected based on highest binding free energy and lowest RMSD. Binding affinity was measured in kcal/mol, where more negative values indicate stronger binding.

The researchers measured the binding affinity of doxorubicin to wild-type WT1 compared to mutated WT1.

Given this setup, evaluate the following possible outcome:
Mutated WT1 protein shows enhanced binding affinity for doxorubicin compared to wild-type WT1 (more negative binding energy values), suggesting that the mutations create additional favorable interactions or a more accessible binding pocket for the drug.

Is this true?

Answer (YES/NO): YES